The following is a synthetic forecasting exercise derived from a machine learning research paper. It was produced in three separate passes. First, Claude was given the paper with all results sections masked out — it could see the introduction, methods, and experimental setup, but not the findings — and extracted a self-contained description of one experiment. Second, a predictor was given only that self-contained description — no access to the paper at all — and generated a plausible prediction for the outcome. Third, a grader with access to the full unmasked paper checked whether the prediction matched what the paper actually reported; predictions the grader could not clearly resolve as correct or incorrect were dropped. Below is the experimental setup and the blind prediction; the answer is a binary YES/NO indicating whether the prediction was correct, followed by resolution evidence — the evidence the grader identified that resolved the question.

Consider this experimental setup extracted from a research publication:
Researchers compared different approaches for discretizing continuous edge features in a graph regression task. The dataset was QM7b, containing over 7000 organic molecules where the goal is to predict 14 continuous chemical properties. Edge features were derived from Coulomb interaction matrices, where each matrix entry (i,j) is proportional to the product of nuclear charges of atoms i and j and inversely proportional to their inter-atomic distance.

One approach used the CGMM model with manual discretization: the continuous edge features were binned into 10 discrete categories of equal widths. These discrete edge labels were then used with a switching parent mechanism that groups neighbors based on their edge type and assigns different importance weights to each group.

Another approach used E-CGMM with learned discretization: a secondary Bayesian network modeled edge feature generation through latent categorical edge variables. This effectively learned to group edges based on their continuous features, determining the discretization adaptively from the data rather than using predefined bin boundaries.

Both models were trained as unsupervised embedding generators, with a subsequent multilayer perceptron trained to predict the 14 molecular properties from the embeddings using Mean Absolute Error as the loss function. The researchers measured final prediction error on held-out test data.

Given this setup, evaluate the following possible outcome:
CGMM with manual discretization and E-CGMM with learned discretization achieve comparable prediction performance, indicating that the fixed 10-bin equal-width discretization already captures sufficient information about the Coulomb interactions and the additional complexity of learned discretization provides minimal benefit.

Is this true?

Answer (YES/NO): NO